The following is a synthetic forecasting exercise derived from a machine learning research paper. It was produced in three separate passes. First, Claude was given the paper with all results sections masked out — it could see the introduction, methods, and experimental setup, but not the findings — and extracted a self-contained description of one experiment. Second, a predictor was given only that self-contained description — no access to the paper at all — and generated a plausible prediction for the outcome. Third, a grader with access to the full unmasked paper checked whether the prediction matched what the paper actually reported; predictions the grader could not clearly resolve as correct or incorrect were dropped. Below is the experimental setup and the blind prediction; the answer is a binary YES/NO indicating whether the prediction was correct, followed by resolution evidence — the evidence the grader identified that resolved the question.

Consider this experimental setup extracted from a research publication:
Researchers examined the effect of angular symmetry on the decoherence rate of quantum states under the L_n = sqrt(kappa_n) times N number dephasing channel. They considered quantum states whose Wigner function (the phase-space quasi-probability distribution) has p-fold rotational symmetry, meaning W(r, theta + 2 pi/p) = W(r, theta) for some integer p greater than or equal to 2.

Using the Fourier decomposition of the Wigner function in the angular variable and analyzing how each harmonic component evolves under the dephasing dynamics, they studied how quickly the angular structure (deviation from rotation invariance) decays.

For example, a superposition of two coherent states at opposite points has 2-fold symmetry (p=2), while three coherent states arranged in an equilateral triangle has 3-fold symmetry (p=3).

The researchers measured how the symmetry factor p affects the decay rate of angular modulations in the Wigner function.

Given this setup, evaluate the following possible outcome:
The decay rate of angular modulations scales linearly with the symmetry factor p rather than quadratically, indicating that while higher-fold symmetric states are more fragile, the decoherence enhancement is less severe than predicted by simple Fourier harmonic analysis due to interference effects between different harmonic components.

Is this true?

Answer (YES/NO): NO